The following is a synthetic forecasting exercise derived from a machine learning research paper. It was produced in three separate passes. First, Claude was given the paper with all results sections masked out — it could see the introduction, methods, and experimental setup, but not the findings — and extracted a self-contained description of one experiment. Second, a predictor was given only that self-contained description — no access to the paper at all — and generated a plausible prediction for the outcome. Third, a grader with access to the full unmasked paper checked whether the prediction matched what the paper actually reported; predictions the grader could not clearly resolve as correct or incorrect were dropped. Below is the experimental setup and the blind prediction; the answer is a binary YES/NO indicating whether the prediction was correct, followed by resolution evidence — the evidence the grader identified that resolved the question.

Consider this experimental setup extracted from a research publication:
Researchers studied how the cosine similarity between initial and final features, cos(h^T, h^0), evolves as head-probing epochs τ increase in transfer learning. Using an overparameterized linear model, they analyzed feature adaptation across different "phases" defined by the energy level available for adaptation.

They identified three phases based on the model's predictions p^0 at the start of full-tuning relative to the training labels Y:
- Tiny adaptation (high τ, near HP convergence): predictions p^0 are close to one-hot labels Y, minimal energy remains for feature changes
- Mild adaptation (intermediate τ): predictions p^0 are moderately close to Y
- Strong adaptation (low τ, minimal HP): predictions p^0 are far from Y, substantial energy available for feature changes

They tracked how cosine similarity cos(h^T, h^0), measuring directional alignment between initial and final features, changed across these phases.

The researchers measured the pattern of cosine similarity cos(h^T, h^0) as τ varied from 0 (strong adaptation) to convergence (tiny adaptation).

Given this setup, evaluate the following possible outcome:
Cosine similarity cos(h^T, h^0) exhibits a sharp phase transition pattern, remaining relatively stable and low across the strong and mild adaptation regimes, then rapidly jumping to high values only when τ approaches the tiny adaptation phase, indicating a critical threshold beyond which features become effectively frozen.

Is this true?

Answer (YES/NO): NO